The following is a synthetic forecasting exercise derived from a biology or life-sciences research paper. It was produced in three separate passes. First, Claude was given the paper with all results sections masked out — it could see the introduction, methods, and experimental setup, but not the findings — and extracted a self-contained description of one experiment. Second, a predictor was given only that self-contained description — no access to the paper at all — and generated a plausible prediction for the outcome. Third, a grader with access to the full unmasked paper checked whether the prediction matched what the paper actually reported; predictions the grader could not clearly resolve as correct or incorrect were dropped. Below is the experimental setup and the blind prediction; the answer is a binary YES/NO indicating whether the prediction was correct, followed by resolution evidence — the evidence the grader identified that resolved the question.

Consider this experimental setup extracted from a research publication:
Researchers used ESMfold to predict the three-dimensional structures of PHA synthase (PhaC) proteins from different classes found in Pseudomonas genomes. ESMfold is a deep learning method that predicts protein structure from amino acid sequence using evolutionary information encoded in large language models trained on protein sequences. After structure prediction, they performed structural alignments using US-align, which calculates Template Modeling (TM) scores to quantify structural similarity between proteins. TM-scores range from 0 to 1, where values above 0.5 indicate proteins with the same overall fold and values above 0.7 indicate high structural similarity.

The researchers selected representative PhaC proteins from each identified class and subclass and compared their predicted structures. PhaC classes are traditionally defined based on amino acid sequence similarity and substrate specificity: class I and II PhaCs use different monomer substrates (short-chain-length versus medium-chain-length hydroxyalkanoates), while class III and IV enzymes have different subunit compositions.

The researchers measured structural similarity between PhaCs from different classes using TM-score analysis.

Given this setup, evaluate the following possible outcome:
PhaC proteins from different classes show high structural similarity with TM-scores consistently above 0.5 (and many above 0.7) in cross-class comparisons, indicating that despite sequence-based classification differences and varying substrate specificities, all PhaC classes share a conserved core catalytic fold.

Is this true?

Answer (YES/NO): YES